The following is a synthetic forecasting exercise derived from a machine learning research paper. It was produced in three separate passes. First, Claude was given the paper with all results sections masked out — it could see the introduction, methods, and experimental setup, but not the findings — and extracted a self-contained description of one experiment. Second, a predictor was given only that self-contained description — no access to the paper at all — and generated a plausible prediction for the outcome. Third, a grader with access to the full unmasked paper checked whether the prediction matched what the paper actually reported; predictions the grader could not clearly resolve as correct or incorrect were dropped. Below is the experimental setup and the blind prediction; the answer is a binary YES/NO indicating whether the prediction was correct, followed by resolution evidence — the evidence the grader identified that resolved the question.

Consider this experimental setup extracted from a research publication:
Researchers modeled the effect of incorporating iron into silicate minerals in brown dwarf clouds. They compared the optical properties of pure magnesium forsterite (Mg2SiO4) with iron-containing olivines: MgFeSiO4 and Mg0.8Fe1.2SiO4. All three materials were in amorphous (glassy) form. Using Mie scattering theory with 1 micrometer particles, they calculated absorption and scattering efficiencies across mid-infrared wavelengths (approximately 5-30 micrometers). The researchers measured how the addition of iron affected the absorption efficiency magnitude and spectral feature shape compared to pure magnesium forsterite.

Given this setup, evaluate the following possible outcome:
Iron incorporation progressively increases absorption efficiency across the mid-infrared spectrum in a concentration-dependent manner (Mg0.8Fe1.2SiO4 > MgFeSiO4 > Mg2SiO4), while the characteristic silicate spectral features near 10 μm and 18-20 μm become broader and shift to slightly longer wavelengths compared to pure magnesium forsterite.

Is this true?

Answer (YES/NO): NO